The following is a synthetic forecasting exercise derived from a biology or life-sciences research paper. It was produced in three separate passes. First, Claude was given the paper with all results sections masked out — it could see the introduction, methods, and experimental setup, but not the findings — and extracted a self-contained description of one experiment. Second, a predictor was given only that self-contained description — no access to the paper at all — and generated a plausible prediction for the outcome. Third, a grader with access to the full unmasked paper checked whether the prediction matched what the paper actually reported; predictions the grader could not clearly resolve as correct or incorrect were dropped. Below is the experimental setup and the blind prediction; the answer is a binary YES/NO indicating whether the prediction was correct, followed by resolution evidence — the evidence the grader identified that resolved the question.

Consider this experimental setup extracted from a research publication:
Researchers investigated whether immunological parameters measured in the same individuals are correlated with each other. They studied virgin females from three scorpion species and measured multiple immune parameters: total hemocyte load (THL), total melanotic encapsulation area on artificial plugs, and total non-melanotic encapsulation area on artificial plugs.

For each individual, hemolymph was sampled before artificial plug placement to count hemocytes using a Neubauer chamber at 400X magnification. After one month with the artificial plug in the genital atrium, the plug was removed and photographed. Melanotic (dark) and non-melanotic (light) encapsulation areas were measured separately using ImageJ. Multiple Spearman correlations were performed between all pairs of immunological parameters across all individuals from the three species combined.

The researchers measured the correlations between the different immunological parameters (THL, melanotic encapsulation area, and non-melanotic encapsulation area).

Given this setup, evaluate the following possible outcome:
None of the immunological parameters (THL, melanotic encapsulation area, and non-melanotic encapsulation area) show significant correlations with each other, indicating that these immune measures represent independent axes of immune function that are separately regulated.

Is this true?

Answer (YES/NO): NO